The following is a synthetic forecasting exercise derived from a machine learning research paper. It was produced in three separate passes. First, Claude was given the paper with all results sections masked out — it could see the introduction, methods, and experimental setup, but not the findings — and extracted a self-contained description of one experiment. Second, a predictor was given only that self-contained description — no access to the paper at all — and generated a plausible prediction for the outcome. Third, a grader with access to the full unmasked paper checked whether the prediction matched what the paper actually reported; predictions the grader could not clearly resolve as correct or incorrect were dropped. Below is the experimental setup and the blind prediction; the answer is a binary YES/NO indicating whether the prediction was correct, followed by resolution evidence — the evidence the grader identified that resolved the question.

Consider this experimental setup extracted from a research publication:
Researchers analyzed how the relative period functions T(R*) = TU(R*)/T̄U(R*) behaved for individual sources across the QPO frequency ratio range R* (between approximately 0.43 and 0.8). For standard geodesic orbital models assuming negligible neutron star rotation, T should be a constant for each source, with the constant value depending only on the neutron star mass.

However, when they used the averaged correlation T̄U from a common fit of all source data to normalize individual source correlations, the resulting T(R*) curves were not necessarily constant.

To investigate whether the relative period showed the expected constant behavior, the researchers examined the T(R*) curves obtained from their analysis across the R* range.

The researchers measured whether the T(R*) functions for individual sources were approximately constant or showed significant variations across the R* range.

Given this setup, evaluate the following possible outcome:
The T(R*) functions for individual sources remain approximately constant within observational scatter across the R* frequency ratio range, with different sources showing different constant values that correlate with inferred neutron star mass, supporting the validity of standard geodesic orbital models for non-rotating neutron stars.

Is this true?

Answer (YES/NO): NO